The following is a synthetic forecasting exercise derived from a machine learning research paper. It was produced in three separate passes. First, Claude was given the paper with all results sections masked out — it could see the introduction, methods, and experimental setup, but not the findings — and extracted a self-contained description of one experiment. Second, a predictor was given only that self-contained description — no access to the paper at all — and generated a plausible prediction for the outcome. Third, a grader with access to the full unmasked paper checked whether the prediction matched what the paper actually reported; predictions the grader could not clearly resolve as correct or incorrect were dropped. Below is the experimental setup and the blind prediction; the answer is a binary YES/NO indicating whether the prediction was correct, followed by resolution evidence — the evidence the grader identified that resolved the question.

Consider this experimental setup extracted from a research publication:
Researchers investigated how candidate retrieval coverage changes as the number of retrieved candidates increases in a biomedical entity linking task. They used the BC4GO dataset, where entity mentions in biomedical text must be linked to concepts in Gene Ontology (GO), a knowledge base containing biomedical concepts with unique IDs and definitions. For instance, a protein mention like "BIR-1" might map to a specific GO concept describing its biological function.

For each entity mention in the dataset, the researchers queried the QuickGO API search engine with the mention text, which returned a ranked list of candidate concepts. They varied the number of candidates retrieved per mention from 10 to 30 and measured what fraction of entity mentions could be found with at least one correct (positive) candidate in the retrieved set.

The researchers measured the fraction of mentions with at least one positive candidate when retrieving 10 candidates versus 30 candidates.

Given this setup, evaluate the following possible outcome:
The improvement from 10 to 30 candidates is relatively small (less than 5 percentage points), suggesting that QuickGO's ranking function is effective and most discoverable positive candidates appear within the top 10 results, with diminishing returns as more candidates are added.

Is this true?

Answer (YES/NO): NO